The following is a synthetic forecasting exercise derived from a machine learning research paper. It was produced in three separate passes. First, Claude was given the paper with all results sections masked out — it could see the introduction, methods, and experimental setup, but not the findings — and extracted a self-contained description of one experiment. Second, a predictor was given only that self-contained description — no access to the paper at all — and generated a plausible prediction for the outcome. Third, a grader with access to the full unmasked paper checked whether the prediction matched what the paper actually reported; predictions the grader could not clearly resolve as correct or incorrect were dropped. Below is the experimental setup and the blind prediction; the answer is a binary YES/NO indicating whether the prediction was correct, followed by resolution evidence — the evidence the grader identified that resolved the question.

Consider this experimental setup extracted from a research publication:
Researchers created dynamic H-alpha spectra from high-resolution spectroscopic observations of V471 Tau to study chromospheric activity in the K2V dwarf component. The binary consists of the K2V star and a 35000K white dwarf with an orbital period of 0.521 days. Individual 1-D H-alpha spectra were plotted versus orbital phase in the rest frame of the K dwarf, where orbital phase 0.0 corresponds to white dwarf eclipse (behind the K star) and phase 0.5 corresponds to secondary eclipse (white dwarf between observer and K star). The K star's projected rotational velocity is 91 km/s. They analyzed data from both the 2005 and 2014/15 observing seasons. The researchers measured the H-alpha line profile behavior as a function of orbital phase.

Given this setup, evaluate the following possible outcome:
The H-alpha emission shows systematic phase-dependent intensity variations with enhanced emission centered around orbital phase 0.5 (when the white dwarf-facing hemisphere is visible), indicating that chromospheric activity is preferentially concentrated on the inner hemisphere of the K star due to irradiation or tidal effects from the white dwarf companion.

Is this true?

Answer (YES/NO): YES